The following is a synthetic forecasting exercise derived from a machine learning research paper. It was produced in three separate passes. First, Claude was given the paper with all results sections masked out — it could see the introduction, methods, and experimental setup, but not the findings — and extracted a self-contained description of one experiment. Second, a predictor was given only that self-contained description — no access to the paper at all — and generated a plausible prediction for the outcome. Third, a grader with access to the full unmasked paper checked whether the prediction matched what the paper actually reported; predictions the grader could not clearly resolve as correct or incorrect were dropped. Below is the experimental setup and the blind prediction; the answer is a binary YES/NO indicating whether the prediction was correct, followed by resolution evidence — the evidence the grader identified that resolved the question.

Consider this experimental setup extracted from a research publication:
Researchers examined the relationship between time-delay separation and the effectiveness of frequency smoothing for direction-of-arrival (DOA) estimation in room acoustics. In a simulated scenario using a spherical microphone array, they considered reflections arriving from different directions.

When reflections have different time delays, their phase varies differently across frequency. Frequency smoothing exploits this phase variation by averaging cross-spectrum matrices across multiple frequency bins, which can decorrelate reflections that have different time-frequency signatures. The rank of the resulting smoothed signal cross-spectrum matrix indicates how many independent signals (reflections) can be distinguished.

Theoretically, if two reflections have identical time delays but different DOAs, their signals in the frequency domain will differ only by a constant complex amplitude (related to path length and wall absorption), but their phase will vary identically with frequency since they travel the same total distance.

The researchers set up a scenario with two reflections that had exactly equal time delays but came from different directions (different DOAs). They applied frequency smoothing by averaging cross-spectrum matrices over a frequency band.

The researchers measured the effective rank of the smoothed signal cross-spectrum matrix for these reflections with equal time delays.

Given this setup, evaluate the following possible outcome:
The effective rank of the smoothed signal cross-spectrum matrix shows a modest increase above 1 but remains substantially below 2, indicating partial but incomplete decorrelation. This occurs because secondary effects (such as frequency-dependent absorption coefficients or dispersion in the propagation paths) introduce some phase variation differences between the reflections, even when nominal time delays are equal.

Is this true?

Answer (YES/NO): NO